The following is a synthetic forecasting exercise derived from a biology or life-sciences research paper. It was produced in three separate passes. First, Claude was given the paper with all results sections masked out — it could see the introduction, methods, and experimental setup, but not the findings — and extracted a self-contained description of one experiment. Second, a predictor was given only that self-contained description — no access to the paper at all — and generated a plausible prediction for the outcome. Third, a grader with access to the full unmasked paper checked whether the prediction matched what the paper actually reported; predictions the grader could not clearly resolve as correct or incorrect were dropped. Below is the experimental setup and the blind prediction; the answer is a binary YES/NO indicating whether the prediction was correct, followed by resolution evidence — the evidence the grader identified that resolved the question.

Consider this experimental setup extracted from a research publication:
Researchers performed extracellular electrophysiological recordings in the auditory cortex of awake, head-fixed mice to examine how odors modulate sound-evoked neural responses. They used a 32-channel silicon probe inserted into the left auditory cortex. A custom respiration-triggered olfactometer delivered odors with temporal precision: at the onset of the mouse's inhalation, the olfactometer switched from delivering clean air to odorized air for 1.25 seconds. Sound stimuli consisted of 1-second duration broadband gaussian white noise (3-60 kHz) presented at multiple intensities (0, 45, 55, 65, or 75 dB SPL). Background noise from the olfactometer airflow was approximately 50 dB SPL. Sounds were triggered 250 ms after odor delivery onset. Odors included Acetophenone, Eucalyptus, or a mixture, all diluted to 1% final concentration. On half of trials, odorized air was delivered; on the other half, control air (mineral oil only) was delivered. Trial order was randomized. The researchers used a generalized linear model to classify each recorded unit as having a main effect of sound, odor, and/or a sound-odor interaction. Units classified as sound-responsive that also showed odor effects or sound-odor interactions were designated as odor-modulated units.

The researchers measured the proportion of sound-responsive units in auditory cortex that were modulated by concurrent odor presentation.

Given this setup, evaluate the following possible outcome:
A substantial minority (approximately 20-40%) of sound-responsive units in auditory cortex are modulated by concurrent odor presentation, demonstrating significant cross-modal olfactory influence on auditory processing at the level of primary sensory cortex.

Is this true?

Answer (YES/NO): YES